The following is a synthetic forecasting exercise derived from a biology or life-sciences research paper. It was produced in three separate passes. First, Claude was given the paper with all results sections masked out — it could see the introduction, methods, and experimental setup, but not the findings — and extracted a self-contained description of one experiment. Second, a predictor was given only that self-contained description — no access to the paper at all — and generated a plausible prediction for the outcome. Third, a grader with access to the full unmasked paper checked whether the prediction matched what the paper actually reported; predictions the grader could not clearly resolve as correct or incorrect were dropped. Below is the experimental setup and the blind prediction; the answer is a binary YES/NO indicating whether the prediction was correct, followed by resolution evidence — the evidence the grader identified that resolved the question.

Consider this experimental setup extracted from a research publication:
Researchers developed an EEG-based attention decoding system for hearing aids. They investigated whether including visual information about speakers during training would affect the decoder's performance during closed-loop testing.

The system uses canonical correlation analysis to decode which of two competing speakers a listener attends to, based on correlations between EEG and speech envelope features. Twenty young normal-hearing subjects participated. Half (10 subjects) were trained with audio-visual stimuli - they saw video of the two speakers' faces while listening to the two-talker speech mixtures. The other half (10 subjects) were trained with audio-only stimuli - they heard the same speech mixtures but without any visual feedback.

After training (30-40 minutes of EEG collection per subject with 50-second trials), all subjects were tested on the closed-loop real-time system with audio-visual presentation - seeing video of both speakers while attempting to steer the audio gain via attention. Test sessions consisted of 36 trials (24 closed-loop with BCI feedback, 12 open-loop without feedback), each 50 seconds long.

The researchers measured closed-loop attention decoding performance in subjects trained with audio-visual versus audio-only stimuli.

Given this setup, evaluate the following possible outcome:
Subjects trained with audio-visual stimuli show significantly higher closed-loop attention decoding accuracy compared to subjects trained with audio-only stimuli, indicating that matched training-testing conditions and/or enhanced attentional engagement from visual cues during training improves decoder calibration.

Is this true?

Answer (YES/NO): NO